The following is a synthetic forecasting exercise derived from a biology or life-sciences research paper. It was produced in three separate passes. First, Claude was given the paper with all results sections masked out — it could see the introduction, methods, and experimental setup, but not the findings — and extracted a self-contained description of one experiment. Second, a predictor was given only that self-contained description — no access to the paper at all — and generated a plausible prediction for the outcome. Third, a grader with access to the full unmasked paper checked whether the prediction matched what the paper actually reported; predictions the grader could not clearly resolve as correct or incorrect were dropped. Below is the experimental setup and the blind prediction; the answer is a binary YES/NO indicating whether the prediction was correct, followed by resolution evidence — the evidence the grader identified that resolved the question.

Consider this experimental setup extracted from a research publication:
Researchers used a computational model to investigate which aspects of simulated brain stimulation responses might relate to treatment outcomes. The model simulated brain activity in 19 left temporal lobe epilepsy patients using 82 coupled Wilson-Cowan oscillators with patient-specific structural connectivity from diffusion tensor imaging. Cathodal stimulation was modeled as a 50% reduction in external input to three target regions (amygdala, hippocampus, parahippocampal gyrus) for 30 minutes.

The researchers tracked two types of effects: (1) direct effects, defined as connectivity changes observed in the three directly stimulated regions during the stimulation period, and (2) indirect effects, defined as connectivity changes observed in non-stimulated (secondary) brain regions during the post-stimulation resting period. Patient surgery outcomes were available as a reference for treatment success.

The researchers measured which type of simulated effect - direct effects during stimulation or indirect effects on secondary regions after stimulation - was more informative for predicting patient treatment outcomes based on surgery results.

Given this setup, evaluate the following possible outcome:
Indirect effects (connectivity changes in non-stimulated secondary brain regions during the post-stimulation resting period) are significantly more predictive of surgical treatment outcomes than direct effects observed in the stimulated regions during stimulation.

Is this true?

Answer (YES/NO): YES